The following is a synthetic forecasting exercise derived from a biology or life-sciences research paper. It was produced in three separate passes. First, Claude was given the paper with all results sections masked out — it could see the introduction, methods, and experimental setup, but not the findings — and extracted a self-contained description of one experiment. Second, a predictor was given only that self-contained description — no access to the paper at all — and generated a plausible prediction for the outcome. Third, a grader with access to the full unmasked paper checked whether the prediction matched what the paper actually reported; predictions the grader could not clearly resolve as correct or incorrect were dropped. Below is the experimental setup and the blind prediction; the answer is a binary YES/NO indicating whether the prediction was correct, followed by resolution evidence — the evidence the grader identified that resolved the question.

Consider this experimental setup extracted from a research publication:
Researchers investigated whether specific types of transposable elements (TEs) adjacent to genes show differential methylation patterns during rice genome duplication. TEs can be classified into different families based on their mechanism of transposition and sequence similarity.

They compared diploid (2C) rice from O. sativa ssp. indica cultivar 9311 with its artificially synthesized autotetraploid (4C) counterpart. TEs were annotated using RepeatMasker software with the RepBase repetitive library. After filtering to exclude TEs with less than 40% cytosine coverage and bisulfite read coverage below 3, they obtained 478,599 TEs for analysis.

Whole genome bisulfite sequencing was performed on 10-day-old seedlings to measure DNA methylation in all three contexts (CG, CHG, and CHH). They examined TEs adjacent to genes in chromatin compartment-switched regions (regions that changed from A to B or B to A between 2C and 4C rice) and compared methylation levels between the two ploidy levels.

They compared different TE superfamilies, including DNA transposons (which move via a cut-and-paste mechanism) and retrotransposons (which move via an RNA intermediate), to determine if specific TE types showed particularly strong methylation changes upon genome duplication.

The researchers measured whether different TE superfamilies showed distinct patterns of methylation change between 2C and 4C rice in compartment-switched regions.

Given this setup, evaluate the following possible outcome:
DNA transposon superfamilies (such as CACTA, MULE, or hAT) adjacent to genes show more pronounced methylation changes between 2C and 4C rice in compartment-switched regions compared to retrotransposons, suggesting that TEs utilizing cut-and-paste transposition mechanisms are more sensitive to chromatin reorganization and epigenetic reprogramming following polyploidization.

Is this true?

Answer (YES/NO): NO